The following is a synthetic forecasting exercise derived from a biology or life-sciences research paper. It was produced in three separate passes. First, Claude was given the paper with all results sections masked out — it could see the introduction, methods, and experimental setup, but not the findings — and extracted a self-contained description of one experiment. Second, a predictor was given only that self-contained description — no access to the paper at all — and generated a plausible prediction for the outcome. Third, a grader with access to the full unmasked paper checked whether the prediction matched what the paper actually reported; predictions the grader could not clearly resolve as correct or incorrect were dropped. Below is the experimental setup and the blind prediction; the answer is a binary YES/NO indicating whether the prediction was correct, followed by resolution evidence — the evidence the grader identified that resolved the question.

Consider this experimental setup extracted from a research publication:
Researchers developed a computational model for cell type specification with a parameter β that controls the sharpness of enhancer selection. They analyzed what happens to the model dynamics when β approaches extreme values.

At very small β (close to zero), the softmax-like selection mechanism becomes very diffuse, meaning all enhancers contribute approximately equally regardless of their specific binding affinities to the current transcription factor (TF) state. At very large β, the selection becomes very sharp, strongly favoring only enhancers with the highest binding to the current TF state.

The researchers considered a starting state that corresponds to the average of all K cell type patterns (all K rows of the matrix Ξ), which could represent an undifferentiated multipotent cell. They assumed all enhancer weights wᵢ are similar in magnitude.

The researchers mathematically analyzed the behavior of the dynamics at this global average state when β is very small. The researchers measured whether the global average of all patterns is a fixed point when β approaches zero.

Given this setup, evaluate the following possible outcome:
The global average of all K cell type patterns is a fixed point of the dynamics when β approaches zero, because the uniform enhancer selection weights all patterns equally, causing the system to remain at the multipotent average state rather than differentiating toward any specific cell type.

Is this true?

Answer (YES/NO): YES